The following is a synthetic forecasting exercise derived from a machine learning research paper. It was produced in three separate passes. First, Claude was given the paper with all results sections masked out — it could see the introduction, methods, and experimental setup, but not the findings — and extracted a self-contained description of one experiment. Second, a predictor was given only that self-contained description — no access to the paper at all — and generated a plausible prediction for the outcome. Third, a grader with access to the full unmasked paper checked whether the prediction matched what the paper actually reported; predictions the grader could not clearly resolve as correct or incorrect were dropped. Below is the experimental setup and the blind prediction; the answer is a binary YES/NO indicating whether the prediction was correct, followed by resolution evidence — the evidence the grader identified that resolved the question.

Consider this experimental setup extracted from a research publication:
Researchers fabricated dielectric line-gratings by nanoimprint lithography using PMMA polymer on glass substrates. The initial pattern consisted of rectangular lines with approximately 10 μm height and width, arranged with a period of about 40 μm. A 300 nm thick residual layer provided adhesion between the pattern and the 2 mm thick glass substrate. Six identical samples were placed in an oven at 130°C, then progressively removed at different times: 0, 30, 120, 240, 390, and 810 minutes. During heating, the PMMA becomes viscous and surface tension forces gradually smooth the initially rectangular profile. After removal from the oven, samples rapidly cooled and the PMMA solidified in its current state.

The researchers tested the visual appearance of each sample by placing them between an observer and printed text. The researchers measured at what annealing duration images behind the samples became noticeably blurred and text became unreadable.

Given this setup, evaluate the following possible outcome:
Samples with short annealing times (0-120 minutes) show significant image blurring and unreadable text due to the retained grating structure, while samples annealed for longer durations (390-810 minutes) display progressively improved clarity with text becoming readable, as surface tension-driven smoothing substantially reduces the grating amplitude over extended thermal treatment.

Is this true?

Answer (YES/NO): NO